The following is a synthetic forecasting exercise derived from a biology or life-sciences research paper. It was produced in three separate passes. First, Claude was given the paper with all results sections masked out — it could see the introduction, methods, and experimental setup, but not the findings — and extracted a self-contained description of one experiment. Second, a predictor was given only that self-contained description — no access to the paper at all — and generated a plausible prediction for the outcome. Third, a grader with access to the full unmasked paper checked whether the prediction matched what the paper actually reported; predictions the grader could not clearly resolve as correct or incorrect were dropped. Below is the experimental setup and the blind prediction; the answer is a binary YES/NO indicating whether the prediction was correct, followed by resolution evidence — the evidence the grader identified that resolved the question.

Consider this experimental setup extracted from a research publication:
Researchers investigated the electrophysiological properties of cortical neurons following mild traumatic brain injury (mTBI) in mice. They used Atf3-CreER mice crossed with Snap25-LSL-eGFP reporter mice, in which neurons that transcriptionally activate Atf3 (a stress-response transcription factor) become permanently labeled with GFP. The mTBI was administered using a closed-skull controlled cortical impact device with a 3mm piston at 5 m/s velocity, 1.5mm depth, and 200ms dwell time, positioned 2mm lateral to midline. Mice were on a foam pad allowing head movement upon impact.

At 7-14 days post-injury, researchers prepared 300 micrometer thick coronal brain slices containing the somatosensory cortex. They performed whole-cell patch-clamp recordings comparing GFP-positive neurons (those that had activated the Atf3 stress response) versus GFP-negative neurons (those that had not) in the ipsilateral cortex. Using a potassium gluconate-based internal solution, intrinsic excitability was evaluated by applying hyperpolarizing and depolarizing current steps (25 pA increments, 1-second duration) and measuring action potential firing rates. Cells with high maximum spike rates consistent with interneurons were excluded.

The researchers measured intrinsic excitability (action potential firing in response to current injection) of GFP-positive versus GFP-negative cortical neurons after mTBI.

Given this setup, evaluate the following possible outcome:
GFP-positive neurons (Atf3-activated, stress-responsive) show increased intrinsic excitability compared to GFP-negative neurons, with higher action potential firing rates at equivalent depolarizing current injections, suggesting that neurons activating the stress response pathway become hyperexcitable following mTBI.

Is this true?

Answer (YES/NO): NO